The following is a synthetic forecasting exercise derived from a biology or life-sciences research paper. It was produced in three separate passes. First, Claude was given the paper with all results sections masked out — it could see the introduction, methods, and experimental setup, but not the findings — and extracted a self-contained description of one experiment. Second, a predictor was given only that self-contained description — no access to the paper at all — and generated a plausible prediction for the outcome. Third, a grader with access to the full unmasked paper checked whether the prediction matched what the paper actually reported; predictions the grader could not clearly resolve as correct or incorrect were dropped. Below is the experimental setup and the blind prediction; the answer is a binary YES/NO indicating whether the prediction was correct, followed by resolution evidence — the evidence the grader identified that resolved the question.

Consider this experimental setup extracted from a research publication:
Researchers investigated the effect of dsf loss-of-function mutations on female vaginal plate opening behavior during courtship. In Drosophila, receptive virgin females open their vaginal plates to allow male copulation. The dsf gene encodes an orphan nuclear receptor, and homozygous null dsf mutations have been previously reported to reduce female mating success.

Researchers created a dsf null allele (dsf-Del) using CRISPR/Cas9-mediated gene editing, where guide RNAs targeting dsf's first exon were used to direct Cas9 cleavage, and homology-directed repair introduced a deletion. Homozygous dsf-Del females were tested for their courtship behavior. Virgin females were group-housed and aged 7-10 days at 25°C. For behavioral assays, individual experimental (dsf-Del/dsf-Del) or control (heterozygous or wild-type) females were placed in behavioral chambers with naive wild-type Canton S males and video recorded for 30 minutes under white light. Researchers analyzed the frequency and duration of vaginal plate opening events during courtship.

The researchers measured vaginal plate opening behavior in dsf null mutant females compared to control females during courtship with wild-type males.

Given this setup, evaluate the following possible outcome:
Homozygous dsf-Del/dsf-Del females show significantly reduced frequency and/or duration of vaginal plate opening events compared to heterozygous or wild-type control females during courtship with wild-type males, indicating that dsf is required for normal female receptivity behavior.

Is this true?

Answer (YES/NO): YES